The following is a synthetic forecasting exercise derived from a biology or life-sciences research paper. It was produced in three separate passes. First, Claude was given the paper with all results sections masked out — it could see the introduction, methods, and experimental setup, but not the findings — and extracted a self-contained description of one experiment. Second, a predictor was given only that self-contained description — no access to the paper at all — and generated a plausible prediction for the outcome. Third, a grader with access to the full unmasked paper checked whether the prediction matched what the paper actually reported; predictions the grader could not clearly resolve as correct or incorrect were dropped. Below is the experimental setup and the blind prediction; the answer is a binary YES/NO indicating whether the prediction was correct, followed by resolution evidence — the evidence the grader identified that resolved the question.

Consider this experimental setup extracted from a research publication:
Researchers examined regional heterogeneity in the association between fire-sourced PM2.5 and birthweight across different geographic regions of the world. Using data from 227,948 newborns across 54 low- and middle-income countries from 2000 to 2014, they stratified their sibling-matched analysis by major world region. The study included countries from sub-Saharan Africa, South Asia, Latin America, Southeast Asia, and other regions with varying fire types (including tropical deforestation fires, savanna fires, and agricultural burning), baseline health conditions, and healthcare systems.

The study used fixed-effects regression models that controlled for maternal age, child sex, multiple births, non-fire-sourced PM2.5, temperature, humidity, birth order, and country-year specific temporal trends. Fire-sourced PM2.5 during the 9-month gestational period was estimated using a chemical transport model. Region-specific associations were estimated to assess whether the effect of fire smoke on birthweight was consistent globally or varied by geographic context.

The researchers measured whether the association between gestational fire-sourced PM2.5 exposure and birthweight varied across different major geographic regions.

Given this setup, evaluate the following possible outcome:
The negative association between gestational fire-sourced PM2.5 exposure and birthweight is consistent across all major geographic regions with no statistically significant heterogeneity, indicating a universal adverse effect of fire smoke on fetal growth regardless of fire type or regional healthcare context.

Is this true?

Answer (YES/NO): NO